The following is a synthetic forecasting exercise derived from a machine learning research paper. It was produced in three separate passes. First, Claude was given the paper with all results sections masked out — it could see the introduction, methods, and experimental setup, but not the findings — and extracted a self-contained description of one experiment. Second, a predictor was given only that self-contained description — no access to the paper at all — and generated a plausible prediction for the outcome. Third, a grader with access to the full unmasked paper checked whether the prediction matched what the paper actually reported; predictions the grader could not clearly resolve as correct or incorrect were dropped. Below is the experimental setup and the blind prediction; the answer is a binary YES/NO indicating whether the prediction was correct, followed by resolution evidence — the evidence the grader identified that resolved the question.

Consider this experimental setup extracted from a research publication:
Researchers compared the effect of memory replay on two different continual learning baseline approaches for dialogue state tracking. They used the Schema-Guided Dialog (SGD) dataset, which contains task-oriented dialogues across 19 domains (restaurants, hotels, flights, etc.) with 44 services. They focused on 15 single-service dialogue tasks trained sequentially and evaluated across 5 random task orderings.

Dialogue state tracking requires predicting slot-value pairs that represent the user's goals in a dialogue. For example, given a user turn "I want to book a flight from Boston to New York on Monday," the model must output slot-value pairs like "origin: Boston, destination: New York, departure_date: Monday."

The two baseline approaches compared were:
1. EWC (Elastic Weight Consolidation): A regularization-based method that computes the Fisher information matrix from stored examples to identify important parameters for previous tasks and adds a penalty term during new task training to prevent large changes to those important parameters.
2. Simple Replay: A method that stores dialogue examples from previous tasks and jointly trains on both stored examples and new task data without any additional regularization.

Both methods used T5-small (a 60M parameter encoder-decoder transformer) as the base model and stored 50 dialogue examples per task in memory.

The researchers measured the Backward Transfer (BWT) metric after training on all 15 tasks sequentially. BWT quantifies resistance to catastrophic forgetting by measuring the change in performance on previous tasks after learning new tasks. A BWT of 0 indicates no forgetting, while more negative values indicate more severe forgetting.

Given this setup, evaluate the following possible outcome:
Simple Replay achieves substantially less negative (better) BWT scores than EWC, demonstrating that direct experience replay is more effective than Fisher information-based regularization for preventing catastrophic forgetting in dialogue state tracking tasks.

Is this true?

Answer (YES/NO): YES